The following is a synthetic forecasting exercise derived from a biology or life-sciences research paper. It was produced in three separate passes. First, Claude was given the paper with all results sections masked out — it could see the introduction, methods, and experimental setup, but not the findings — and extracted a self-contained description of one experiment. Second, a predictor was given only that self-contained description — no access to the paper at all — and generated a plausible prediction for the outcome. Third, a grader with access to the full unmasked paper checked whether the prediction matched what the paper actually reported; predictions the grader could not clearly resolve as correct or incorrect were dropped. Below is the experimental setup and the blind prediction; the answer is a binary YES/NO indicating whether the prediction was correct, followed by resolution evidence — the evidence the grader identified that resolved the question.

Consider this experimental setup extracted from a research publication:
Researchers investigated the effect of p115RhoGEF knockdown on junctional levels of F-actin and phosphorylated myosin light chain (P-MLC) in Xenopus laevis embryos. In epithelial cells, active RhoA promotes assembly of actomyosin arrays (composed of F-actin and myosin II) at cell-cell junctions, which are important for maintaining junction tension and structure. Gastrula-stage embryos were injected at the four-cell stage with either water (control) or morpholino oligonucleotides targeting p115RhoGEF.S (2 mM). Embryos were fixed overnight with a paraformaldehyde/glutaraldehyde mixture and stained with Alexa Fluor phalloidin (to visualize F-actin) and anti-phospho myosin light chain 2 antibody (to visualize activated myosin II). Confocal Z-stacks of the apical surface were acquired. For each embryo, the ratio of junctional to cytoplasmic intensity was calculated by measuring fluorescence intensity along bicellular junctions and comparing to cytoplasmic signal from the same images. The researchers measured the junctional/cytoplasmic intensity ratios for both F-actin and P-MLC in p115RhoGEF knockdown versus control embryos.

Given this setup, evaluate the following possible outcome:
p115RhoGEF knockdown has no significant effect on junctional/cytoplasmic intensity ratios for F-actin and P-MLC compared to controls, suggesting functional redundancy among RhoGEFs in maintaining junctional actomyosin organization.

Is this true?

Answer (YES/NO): NO